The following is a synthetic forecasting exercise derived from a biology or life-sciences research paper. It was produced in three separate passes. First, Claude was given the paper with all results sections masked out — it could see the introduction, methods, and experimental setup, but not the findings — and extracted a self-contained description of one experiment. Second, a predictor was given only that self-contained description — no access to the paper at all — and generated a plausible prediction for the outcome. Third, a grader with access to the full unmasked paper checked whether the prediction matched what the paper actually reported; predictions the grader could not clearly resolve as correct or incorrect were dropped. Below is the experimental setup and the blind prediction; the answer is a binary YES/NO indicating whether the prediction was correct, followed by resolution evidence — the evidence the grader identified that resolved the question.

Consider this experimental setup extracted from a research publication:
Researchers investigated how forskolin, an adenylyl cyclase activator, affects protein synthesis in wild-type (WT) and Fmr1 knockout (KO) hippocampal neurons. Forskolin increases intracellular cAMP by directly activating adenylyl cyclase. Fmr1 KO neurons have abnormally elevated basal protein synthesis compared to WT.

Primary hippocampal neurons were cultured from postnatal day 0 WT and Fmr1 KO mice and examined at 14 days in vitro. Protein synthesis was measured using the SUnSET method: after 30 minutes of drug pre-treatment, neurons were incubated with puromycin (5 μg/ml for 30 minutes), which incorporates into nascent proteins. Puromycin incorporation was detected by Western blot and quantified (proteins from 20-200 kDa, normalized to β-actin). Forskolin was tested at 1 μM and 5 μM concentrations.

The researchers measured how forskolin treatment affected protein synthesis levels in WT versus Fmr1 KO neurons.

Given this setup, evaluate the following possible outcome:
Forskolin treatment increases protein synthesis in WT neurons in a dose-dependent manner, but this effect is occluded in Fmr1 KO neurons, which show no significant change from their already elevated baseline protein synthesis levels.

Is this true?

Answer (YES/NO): NO